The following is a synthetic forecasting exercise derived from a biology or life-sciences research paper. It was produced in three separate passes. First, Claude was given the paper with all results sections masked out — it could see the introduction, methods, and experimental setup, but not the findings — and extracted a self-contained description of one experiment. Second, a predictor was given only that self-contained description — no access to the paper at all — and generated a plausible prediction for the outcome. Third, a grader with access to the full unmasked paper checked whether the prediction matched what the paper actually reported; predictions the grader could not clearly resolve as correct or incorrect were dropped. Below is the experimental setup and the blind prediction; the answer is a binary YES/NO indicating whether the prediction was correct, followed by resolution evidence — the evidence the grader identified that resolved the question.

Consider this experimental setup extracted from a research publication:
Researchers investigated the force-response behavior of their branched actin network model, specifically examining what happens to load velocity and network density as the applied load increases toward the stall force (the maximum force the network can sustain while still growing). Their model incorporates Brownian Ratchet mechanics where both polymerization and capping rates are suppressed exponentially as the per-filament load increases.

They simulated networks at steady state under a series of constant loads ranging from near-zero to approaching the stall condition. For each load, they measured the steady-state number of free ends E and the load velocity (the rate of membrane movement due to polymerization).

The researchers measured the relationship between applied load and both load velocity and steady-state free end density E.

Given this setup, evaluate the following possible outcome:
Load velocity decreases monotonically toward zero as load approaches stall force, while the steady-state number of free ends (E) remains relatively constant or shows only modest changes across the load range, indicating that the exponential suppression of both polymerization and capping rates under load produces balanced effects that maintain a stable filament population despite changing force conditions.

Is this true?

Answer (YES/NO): NO